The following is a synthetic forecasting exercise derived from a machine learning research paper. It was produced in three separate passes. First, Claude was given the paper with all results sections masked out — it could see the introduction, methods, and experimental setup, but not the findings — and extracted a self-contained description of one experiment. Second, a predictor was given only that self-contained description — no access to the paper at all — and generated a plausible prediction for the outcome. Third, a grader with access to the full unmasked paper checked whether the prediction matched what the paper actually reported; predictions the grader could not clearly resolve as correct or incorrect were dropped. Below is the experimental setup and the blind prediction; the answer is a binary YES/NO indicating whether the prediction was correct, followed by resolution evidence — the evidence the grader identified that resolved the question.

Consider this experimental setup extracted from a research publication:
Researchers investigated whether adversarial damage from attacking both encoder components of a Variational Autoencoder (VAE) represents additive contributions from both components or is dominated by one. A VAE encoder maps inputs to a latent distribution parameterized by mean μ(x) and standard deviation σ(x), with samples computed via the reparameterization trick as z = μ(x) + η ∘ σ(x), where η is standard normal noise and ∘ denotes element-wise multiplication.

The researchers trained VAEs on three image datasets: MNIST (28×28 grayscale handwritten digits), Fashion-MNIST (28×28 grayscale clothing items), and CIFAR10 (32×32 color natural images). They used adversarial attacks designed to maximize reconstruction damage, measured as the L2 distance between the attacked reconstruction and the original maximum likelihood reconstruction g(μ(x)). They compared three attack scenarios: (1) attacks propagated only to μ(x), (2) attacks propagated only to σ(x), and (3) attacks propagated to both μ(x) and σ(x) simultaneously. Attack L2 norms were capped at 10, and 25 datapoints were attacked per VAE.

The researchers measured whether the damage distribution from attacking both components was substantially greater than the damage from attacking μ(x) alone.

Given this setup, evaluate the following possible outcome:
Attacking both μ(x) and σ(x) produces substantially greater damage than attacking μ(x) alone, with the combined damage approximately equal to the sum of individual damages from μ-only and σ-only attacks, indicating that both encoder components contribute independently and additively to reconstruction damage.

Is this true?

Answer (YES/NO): NO